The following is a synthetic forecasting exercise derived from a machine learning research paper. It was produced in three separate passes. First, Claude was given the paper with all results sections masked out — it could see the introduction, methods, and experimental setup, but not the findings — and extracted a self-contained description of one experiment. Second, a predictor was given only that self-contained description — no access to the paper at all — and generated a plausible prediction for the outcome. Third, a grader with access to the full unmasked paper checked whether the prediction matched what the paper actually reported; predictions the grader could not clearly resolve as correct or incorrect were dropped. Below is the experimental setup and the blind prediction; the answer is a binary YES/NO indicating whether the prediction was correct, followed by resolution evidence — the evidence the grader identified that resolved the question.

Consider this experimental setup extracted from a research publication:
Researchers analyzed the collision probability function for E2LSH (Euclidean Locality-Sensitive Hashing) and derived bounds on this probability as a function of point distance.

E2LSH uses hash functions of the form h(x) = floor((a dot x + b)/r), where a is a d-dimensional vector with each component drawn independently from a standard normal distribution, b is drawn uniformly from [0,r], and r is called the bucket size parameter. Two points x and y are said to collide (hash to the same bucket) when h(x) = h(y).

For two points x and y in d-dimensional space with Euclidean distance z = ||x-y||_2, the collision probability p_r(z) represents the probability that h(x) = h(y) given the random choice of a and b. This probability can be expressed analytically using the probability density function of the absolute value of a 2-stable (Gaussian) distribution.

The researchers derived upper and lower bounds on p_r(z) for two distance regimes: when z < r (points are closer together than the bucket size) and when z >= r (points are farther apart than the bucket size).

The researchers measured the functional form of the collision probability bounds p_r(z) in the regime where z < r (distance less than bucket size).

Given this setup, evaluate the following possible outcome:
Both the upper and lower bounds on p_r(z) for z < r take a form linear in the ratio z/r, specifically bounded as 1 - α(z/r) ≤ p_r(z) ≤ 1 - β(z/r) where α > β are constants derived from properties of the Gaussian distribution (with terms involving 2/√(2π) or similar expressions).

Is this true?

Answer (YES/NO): YES